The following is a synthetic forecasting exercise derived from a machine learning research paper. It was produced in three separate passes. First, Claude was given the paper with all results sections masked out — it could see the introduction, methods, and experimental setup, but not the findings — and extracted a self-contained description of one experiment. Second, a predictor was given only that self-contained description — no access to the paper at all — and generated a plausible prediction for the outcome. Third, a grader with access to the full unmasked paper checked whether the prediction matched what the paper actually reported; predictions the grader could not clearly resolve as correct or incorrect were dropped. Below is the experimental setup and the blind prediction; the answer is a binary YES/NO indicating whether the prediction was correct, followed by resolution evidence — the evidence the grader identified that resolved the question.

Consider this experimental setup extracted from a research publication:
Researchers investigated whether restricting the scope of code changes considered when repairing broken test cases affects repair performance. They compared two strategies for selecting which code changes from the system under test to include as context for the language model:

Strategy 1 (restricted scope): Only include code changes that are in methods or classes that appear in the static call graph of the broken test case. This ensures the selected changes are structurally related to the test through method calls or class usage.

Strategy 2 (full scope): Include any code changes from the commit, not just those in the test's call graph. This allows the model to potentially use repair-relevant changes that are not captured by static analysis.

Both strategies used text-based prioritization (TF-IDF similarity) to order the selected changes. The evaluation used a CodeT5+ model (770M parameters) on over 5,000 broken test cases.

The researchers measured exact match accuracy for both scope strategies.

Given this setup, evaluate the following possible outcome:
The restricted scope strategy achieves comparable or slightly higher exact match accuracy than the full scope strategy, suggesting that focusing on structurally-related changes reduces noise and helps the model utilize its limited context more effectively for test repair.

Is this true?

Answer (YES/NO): NO